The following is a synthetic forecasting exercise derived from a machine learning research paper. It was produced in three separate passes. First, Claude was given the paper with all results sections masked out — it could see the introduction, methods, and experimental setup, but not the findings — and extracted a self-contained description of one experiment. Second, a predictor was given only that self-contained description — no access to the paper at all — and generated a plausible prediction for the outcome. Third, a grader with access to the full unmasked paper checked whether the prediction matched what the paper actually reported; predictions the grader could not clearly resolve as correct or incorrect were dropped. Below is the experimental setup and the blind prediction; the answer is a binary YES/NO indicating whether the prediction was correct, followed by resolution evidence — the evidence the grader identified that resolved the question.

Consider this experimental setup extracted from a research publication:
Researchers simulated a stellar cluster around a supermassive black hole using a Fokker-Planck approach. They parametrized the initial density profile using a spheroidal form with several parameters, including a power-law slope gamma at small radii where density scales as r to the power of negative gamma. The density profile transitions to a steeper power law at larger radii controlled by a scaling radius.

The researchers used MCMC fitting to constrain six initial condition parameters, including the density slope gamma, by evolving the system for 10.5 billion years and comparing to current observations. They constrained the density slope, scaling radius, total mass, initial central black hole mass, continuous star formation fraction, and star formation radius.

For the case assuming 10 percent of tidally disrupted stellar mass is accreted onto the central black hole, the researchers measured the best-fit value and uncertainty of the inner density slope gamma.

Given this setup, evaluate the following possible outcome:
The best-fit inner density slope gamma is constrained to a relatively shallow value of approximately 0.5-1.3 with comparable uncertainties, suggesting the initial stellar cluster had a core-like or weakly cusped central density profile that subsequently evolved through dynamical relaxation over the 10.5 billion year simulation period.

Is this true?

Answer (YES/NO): YES